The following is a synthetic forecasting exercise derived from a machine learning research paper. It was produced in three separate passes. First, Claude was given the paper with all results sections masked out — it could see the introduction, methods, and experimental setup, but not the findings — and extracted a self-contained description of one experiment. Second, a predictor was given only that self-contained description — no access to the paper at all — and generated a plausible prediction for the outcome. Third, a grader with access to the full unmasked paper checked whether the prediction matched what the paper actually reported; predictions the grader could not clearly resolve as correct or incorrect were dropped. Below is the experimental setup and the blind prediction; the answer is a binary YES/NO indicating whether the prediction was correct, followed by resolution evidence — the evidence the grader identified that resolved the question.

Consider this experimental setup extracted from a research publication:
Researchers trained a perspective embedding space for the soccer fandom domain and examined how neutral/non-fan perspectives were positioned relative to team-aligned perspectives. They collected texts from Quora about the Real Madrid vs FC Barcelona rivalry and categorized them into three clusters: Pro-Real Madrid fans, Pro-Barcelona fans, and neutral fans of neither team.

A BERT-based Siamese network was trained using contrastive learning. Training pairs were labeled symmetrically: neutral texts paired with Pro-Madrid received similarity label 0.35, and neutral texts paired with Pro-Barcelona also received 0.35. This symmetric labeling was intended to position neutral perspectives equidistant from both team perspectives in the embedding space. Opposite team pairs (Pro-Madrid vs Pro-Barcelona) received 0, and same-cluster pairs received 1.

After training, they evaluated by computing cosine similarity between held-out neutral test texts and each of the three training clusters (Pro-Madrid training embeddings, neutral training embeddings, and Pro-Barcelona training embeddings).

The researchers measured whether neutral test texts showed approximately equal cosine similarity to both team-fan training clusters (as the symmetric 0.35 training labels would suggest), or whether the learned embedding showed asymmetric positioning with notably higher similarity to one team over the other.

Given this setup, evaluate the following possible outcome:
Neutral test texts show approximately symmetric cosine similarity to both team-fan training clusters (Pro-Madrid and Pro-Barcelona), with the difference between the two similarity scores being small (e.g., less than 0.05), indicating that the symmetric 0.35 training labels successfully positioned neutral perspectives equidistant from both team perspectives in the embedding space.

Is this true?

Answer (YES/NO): NO